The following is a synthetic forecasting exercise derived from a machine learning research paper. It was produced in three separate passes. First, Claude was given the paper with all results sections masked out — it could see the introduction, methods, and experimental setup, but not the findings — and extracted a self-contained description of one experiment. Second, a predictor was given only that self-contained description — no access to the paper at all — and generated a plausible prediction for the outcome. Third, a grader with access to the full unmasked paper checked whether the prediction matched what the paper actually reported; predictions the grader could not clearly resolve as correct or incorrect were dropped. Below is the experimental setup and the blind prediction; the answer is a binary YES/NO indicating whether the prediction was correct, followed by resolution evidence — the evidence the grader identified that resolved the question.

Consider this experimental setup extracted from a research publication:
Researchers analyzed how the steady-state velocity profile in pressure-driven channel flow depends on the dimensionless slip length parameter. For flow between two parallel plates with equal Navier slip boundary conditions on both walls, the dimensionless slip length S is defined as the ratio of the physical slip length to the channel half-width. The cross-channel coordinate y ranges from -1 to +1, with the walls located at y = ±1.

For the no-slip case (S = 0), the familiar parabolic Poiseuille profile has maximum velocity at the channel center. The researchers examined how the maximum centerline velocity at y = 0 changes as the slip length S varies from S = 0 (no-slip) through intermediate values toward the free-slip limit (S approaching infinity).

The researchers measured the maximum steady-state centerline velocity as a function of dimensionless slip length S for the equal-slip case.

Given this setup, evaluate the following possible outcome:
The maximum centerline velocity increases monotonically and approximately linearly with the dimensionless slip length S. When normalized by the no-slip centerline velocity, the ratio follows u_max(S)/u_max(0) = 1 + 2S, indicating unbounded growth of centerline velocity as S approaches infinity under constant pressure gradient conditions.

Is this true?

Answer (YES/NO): YES